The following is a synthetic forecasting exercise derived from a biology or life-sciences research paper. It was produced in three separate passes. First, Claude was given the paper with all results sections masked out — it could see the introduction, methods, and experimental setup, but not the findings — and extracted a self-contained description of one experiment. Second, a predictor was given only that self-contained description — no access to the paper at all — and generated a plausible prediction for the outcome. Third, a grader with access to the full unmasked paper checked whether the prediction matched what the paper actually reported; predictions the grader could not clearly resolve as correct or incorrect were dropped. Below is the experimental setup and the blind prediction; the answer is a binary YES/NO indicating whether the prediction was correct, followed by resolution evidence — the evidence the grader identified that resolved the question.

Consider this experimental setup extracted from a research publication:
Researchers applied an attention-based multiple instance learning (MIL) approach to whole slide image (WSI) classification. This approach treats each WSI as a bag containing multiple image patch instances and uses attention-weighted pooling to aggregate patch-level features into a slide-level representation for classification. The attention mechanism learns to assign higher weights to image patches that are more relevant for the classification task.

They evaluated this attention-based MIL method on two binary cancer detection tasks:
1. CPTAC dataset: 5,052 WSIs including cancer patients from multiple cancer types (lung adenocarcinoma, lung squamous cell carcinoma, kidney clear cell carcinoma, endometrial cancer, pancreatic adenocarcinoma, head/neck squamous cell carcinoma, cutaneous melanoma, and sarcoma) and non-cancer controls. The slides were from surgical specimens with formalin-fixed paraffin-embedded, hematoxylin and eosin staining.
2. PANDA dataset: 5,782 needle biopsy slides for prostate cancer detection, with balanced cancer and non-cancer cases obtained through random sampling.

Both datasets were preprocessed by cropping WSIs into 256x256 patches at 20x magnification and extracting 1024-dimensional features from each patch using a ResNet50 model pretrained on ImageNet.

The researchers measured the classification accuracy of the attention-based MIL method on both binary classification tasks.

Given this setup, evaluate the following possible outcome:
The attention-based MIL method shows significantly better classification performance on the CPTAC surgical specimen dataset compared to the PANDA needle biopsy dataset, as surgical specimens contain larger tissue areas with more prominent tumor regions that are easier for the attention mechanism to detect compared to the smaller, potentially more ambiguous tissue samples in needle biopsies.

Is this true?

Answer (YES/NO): YES